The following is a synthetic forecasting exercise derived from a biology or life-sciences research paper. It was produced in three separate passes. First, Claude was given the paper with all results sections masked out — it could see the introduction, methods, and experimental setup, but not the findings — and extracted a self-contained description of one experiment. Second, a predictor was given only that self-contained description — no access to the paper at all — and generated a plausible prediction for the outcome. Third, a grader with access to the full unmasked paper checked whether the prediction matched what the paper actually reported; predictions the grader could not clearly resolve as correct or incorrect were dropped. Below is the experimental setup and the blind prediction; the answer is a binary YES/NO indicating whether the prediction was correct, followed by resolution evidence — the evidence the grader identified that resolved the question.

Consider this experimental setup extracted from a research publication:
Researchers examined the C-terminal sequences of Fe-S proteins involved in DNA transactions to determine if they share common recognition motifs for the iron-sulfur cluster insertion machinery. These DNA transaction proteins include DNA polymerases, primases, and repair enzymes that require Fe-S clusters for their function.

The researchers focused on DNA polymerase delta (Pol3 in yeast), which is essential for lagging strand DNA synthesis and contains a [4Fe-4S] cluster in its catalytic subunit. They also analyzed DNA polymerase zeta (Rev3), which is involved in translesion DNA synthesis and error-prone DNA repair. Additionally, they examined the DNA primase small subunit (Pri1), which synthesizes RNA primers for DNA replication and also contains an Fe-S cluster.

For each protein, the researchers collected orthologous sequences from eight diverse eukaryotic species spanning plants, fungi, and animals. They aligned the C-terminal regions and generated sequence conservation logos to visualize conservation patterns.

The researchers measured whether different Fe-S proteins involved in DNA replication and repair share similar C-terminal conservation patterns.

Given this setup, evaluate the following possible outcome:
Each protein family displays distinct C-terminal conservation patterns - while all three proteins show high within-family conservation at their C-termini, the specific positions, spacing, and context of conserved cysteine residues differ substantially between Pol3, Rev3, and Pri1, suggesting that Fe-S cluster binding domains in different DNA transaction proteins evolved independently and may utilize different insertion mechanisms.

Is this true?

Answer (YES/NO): NO